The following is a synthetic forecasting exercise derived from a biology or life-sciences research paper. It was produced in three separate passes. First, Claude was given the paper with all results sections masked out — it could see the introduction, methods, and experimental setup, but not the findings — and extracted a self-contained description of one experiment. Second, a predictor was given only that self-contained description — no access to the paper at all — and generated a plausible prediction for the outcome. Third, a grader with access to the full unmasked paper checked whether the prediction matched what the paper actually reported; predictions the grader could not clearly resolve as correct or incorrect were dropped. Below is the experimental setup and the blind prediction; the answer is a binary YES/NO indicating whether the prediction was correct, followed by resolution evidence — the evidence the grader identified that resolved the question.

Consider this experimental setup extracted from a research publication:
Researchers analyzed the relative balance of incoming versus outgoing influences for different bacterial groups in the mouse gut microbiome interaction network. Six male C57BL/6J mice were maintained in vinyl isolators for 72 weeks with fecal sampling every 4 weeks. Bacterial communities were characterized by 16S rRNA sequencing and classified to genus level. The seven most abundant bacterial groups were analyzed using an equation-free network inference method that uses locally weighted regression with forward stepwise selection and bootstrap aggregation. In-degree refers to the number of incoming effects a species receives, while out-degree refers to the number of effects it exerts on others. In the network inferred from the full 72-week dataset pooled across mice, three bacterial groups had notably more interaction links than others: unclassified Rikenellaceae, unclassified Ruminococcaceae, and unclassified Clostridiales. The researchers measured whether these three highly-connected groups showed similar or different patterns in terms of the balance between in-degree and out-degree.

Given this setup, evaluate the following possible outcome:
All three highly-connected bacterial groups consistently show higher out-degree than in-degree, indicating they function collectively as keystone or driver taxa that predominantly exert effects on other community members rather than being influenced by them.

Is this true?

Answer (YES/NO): NO